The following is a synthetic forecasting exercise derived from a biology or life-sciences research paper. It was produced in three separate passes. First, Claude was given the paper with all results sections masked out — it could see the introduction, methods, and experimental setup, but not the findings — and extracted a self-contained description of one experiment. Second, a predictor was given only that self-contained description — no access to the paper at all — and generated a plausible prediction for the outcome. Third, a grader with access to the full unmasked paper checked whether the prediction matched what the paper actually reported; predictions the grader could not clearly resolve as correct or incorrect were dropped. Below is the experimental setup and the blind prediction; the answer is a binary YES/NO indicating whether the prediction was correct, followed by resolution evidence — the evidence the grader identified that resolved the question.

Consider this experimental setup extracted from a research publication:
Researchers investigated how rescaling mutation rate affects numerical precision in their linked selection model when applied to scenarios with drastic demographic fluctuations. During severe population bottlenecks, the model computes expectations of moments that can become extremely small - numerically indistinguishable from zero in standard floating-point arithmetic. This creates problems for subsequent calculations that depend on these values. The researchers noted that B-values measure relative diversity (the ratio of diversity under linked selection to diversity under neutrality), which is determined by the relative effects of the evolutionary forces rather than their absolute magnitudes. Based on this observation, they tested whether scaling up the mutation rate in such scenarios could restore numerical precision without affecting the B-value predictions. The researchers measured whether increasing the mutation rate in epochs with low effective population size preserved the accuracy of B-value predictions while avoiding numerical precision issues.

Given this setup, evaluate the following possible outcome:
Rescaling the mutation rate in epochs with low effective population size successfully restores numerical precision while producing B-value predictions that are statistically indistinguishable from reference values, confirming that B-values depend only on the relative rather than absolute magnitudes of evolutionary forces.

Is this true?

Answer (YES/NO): YES